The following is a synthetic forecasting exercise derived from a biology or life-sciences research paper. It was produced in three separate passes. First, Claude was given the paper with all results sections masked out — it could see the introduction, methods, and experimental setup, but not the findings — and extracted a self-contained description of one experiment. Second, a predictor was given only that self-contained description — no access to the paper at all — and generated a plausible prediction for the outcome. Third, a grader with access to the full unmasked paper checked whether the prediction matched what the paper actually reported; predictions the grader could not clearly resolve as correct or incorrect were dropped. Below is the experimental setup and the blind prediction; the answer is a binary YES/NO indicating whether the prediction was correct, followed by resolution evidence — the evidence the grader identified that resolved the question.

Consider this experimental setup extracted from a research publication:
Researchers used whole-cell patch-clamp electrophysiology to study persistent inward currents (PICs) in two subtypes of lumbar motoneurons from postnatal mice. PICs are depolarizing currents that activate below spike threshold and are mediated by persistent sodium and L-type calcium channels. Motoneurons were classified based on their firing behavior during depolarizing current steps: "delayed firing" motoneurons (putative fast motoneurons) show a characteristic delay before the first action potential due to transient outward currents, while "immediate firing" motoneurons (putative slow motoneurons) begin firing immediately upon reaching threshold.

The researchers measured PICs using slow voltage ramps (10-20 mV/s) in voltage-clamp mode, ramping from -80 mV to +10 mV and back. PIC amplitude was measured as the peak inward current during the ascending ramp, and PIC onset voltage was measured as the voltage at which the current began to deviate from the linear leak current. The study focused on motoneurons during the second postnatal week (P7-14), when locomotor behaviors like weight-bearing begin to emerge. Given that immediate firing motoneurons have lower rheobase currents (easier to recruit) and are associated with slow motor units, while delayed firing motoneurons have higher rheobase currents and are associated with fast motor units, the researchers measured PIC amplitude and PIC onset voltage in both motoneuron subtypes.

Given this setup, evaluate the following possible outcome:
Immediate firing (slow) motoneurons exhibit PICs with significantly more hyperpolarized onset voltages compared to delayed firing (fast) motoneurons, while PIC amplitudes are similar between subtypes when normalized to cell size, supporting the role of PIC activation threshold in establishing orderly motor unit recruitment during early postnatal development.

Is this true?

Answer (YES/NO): YES